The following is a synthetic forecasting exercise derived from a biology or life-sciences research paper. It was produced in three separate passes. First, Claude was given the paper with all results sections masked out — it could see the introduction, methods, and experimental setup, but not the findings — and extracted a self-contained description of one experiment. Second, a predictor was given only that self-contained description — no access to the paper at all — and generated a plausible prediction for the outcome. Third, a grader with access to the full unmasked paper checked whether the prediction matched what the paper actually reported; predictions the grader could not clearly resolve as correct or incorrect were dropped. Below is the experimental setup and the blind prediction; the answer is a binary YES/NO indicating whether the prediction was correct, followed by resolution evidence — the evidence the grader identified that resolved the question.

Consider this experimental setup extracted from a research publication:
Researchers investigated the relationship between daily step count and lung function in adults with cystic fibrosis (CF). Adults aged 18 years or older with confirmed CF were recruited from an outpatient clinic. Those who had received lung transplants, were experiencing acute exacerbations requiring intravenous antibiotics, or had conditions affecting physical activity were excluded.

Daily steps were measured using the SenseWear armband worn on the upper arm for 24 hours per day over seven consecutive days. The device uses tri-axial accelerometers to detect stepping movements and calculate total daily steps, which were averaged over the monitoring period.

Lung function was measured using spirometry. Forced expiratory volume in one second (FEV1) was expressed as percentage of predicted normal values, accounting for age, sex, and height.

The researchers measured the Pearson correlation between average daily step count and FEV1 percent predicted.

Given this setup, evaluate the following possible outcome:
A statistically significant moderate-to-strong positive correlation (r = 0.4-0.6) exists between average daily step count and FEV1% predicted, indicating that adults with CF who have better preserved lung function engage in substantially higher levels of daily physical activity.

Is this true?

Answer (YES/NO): YES